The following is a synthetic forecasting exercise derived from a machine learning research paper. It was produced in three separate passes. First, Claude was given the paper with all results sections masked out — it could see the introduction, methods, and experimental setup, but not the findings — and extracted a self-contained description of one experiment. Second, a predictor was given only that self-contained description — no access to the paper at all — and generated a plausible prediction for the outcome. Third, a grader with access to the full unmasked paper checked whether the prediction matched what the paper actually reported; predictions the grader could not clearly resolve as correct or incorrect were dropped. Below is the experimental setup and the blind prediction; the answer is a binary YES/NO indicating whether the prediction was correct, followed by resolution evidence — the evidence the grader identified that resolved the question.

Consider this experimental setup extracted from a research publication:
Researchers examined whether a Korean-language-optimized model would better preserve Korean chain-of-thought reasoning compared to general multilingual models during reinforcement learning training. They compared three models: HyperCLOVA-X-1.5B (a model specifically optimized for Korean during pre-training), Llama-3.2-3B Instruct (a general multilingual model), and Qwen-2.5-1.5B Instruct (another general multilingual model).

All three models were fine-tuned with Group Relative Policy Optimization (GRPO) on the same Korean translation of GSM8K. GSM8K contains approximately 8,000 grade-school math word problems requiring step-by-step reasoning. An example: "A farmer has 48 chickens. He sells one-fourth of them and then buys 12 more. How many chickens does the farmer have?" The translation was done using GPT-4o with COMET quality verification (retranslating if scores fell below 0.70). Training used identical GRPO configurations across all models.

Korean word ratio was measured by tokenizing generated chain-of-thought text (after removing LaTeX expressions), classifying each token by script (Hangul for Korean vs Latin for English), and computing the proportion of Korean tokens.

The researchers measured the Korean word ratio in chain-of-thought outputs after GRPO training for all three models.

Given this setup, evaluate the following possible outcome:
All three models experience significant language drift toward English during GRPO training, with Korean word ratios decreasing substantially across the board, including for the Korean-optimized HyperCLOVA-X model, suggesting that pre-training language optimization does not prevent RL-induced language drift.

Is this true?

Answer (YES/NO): NO